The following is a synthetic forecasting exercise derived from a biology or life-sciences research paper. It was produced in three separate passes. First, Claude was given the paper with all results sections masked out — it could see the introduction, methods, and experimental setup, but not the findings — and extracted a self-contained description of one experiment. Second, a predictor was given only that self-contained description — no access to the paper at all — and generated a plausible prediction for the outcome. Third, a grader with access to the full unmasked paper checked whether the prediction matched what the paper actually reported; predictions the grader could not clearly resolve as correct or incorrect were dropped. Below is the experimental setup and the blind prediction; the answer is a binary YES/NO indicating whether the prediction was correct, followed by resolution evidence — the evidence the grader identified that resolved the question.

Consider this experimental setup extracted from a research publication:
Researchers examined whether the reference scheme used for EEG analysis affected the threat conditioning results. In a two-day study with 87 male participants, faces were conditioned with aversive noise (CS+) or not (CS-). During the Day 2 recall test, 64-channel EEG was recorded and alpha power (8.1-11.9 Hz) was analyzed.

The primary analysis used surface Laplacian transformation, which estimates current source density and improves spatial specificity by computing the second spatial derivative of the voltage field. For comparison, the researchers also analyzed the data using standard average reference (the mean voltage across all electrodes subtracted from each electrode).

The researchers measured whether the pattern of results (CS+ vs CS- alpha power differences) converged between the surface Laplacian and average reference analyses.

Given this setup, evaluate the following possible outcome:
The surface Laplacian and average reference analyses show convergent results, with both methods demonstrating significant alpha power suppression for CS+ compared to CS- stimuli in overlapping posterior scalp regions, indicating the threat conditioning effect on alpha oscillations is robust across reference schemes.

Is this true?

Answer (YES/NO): YES